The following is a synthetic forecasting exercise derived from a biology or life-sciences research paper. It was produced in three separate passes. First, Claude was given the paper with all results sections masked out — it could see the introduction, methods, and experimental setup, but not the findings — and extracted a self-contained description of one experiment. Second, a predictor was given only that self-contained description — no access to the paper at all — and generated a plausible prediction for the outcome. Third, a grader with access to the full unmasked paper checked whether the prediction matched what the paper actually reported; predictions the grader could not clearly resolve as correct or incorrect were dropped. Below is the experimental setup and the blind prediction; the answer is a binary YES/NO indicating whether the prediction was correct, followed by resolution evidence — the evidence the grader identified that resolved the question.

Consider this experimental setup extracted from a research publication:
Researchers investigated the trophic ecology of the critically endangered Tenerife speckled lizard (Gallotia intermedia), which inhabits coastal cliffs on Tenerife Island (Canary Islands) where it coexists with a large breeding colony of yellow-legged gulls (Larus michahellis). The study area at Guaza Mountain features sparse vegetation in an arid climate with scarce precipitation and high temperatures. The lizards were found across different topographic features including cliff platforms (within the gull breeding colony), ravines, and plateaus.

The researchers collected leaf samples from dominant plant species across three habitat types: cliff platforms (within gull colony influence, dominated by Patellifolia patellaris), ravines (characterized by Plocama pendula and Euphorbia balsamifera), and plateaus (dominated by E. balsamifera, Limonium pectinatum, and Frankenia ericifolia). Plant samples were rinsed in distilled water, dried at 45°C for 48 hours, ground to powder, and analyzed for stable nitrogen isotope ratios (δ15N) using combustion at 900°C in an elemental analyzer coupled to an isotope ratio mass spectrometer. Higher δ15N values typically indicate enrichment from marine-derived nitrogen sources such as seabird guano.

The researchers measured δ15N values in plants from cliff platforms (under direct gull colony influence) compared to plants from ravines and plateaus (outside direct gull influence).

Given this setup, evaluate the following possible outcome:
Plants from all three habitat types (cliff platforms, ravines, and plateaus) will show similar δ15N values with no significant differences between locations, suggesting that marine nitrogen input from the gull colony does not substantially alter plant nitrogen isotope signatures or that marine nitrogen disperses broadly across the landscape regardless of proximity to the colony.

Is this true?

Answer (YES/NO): NO